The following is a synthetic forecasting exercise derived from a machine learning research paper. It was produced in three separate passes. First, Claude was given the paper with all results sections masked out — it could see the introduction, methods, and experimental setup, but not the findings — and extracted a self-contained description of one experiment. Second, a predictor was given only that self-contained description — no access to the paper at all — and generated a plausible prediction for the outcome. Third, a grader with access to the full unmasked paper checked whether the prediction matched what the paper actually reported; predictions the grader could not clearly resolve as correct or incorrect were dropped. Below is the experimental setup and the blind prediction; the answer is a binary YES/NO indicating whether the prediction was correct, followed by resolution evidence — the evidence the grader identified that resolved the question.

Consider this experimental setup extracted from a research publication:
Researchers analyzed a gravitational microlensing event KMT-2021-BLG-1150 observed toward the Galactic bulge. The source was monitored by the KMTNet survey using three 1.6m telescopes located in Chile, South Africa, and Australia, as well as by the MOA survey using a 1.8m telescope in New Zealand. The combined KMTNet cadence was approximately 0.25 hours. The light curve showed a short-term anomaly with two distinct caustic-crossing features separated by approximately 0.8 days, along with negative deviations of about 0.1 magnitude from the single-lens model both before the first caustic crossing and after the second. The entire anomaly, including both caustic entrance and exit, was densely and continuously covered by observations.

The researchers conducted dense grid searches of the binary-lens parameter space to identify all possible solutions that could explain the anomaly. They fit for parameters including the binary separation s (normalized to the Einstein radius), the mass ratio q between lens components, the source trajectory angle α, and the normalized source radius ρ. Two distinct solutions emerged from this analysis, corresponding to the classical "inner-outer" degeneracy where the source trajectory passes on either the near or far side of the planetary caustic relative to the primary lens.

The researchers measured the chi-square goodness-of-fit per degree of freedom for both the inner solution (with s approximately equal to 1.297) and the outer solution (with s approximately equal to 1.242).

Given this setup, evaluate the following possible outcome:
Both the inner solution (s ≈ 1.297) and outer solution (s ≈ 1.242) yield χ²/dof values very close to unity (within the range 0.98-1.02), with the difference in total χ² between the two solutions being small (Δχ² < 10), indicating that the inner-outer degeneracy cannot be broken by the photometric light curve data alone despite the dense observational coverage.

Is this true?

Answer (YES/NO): YES